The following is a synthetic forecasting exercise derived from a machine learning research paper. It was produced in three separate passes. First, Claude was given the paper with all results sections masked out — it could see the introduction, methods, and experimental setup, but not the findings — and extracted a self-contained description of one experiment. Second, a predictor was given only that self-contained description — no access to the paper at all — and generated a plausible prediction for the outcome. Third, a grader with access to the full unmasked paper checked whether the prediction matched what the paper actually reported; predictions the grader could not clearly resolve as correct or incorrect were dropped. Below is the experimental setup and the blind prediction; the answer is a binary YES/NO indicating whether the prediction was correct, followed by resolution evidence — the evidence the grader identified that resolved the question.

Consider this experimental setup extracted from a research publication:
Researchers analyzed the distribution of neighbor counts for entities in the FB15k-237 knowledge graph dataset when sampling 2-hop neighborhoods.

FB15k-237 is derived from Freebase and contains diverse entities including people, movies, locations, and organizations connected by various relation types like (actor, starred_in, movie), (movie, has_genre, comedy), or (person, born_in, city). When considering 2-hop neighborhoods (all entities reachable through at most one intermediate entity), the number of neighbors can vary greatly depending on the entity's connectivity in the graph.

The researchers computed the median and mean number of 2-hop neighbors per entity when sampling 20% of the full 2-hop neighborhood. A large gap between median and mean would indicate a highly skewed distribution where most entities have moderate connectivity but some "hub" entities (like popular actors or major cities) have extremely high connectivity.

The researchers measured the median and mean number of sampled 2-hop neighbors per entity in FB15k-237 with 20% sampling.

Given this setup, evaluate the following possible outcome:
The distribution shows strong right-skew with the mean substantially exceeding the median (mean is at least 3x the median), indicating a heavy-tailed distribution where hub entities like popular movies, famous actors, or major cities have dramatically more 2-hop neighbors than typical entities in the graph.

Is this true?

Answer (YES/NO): YES